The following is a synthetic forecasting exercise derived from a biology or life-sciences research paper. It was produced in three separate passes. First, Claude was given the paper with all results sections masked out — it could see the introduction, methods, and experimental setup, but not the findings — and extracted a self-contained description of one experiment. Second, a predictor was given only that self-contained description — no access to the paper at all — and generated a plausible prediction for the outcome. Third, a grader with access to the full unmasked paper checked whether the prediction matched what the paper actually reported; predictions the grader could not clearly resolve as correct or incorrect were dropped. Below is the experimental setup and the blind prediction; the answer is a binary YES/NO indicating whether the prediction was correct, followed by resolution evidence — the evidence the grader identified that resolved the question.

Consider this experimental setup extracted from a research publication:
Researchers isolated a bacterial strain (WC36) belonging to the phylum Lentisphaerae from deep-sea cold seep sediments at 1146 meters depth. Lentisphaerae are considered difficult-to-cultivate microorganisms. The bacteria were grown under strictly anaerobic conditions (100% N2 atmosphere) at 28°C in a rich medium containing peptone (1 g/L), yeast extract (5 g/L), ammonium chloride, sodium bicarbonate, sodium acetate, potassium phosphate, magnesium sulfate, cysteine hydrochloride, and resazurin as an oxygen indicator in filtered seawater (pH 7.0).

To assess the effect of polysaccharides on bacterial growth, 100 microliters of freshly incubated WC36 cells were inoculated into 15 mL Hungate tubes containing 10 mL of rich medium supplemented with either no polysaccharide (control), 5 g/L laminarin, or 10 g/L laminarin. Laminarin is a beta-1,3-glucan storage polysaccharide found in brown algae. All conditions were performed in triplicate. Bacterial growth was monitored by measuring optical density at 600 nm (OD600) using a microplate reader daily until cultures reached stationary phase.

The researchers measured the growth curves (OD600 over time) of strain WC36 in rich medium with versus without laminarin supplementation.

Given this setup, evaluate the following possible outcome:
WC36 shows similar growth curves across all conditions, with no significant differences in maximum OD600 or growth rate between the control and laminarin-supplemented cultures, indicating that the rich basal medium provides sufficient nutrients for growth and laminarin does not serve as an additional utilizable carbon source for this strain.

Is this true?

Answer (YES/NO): NO